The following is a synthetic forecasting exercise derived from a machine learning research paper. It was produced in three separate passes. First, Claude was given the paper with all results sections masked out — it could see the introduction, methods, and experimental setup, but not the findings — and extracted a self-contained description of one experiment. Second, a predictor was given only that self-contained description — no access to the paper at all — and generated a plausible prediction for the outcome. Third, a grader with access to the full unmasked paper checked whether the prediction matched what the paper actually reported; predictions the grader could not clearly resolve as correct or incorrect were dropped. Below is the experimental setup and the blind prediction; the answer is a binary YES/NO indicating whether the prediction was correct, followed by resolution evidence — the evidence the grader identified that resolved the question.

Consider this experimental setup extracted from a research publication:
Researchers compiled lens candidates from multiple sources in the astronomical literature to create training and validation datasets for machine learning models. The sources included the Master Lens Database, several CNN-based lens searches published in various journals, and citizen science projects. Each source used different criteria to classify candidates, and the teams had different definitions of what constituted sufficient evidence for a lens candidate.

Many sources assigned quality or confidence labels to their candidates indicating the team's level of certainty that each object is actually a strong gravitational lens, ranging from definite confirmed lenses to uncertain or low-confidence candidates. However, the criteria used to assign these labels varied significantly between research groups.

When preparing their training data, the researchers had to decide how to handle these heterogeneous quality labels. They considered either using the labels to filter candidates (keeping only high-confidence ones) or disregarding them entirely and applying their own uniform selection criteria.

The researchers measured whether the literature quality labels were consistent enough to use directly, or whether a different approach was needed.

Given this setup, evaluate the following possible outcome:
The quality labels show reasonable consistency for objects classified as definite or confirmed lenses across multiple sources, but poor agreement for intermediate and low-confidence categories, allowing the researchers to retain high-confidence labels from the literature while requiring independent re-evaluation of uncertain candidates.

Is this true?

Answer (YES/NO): NO